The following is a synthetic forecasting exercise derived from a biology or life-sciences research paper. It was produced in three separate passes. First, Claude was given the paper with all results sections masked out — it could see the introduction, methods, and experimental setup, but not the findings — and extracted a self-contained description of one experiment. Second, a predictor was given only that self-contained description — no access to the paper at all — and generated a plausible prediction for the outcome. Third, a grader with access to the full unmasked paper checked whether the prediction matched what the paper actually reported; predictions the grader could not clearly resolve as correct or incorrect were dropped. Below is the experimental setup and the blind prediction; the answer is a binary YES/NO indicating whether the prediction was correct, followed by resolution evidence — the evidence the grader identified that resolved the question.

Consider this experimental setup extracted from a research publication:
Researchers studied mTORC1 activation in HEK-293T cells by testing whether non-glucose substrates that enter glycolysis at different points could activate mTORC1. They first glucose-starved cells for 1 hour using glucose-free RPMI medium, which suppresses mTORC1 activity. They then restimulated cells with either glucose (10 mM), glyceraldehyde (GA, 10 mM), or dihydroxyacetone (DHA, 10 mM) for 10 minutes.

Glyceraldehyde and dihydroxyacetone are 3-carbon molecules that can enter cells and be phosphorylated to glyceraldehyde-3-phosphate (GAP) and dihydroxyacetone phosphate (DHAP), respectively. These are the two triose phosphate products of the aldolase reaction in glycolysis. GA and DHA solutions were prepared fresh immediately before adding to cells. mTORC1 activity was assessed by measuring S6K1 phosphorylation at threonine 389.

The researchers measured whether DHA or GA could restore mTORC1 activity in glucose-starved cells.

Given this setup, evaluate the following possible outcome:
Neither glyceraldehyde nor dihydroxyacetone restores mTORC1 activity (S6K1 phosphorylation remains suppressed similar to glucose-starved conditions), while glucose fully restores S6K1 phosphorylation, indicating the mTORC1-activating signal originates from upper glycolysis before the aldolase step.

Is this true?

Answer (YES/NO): NO